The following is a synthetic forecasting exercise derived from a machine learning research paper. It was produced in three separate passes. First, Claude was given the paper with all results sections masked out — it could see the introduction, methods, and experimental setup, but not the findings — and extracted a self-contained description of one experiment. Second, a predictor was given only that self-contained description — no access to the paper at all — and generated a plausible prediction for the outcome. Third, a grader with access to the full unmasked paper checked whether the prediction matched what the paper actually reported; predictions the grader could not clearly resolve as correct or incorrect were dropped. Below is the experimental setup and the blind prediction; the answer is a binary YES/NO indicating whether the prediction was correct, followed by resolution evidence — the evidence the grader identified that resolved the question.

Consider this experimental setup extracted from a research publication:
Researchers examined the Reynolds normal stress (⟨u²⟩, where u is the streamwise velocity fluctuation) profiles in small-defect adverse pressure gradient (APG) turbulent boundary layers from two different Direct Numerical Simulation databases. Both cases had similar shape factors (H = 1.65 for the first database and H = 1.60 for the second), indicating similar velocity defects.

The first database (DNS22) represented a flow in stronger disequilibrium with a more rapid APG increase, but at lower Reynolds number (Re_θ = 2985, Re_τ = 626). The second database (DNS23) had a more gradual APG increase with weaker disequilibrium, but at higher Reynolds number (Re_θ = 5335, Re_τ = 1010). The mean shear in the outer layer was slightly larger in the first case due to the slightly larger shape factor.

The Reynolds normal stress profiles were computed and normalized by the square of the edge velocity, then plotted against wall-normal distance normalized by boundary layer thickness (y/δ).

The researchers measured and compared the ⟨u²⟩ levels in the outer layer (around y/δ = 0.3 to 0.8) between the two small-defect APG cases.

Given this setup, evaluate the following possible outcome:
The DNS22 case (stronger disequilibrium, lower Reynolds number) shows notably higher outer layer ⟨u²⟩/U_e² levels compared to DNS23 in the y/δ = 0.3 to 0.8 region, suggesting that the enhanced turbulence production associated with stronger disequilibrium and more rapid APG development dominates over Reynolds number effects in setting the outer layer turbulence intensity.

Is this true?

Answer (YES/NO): NO